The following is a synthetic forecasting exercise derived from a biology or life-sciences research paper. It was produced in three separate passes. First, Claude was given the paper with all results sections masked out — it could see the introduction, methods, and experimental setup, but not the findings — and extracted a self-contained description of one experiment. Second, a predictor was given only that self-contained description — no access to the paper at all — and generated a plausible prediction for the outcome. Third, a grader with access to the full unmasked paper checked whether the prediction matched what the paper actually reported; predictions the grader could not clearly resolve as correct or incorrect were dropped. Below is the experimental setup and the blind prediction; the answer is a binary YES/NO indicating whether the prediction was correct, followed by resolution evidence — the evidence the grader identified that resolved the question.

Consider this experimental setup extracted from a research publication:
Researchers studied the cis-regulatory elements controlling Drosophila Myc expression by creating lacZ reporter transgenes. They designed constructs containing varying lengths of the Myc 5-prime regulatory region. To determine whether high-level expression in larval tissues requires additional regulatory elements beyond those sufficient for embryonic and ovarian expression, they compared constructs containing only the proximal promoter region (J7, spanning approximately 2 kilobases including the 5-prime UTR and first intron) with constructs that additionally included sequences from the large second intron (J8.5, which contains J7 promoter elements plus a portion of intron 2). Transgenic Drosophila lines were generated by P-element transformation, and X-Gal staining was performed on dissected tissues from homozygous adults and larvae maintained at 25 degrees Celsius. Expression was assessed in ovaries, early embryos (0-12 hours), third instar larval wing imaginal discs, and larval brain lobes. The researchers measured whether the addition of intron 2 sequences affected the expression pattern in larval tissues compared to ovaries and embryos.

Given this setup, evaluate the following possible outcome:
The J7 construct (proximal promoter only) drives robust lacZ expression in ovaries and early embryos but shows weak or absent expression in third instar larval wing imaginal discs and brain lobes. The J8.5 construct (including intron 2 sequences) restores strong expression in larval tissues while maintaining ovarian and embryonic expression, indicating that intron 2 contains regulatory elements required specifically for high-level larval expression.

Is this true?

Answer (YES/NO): NO